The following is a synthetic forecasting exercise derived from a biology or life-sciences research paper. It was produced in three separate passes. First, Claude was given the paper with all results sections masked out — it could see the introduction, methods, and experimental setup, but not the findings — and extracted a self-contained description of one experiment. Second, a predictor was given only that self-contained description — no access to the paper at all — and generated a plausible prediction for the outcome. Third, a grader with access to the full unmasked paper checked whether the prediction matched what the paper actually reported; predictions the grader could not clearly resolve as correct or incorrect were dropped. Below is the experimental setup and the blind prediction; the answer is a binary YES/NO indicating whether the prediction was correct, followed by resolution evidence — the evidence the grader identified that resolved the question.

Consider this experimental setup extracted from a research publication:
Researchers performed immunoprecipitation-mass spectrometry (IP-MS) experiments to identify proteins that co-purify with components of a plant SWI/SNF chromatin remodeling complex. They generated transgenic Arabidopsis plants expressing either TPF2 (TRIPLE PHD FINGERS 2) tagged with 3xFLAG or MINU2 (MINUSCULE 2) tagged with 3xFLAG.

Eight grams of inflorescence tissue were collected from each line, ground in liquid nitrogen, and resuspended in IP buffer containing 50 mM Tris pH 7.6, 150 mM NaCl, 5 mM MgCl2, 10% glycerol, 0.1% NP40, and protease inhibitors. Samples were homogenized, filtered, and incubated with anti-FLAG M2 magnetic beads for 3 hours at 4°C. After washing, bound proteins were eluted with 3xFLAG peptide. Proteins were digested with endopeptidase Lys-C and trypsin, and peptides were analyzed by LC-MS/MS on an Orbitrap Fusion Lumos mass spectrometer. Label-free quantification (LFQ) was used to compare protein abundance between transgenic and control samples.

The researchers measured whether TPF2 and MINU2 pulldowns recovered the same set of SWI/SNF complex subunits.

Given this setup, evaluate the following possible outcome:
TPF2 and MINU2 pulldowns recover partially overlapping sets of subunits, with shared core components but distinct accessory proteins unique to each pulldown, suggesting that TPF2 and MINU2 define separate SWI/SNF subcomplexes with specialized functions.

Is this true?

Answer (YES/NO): NO